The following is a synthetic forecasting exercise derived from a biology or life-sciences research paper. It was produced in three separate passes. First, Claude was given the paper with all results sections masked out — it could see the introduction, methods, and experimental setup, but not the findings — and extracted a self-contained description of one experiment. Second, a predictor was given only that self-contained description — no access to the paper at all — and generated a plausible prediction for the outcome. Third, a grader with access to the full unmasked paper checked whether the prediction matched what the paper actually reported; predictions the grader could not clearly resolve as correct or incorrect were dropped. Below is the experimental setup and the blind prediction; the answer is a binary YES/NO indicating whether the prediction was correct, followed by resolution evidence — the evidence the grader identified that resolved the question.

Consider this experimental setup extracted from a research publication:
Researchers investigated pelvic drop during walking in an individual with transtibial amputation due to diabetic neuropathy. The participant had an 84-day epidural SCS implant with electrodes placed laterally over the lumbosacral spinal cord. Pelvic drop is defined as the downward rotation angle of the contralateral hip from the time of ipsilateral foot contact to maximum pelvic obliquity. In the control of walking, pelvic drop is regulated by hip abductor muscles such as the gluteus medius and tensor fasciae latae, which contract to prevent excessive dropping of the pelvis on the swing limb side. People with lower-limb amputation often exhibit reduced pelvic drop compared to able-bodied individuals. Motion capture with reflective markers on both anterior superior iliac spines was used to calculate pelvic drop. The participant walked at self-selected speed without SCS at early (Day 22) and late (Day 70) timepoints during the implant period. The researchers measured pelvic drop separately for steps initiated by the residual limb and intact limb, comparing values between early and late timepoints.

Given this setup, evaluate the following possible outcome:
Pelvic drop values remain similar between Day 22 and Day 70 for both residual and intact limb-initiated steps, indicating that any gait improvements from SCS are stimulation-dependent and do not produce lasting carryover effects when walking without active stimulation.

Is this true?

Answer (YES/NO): NO